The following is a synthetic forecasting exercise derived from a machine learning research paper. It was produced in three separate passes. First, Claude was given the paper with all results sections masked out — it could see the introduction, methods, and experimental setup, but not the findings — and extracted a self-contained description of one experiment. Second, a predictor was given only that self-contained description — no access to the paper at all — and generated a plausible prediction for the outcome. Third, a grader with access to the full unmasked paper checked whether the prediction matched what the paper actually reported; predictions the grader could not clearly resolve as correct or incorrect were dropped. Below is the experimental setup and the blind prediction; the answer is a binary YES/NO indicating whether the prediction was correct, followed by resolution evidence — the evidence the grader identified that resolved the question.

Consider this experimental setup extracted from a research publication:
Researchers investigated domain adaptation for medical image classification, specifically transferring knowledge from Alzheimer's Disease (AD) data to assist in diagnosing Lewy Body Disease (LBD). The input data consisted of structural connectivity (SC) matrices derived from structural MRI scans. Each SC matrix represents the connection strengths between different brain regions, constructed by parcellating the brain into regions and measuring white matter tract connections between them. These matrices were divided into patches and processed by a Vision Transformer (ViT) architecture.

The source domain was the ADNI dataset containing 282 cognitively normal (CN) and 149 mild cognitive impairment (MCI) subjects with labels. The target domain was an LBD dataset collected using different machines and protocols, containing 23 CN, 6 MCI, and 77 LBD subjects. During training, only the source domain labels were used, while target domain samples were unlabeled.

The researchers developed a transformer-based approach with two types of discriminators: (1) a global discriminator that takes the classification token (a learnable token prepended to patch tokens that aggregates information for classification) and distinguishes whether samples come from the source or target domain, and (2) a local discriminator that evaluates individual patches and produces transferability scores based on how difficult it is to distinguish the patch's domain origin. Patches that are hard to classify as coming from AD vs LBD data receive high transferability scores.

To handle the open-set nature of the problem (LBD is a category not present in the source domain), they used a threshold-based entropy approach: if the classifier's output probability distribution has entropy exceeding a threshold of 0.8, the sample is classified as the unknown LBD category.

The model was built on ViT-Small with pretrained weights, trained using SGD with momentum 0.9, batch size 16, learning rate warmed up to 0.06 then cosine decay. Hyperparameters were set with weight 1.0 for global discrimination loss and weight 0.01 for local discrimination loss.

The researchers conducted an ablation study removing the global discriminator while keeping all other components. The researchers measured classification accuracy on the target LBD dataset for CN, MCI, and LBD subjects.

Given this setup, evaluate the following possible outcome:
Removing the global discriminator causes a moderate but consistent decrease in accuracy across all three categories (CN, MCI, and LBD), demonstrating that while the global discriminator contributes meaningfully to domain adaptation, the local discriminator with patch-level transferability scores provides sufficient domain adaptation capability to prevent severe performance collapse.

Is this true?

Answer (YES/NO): NO